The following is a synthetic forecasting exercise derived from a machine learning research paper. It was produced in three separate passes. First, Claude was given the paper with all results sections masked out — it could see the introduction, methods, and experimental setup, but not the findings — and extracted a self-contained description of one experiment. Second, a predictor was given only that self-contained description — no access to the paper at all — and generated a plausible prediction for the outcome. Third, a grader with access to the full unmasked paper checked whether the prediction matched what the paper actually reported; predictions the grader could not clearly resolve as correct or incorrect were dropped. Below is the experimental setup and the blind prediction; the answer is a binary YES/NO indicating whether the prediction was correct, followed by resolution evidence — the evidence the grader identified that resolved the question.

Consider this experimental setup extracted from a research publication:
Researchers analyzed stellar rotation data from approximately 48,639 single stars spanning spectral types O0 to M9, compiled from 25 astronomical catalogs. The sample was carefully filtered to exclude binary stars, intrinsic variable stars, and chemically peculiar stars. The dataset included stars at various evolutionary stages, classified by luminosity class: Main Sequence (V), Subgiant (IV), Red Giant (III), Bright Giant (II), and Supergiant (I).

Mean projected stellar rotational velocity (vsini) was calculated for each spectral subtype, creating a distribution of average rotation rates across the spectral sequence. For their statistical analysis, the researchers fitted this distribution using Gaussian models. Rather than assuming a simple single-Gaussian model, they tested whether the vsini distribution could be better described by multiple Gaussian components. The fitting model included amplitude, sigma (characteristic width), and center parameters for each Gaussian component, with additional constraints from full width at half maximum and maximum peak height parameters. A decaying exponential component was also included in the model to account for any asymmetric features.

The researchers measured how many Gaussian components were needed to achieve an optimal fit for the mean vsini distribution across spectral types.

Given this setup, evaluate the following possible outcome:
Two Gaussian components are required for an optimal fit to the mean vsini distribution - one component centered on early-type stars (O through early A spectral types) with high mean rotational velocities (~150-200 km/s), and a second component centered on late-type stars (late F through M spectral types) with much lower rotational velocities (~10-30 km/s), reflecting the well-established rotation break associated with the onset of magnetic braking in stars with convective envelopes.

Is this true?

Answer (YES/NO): NO